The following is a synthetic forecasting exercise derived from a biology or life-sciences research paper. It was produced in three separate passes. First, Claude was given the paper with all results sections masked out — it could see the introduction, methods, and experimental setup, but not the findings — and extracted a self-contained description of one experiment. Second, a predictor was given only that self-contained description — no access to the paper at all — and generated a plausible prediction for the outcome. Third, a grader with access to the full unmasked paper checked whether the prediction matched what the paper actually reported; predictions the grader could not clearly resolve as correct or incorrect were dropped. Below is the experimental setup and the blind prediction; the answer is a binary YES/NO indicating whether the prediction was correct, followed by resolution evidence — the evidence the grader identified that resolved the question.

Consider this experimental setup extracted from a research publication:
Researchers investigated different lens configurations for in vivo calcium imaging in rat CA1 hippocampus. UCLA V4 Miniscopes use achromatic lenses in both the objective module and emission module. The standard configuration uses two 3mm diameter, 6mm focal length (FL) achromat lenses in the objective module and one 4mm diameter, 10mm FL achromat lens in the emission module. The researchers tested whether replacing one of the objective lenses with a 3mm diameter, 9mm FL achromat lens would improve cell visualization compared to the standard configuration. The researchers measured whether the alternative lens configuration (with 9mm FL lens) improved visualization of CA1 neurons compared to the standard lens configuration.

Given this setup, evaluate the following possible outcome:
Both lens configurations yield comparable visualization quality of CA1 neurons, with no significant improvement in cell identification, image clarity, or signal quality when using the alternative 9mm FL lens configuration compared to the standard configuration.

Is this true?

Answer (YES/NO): YES